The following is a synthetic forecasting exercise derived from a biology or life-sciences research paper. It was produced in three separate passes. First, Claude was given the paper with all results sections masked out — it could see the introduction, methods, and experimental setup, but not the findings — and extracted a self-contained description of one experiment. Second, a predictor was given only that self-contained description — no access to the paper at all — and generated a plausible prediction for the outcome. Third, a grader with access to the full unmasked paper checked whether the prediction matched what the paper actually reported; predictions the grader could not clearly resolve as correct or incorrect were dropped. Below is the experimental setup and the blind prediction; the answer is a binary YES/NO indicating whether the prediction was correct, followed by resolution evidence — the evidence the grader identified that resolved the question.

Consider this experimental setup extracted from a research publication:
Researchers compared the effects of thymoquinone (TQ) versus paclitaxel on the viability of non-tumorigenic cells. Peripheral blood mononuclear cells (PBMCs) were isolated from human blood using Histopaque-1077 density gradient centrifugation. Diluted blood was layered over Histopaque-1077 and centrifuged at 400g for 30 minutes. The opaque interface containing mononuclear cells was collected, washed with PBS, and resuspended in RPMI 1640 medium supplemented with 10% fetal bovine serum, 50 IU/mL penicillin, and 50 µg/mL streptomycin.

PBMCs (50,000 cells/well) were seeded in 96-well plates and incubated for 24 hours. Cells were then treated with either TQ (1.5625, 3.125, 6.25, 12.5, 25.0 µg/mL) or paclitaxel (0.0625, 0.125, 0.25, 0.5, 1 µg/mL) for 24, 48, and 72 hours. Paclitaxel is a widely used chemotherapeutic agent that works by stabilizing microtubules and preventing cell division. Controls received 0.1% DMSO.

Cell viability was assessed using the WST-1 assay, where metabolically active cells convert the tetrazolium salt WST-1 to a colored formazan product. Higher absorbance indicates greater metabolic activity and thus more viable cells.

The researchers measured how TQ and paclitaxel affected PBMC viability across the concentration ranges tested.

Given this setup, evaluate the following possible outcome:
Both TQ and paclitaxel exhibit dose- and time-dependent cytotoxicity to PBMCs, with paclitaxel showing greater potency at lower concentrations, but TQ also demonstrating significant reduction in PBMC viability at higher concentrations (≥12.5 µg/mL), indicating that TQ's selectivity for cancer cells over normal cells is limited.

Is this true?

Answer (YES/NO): NO